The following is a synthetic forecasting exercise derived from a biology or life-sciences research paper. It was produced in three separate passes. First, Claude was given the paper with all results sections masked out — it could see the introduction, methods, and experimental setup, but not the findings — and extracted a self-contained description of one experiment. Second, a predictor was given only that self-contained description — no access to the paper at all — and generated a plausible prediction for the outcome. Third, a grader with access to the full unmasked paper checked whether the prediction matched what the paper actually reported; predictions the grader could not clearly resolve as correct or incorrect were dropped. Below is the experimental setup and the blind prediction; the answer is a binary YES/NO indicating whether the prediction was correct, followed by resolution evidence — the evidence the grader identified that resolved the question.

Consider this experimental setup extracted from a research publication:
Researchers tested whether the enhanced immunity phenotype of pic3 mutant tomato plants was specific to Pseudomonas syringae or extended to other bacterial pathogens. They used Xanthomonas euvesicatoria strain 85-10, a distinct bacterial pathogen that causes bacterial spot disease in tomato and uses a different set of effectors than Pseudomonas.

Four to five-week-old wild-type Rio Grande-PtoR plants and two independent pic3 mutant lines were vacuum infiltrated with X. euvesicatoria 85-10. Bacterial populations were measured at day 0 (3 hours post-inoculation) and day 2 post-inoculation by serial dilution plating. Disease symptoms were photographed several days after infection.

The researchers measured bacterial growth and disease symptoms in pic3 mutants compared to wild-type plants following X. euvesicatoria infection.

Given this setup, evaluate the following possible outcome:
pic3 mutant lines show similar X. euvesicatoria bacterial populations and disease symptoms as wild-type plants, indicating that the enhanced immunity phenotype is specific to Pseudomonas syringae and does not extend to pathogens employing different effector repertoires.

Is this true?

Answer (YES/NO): NO